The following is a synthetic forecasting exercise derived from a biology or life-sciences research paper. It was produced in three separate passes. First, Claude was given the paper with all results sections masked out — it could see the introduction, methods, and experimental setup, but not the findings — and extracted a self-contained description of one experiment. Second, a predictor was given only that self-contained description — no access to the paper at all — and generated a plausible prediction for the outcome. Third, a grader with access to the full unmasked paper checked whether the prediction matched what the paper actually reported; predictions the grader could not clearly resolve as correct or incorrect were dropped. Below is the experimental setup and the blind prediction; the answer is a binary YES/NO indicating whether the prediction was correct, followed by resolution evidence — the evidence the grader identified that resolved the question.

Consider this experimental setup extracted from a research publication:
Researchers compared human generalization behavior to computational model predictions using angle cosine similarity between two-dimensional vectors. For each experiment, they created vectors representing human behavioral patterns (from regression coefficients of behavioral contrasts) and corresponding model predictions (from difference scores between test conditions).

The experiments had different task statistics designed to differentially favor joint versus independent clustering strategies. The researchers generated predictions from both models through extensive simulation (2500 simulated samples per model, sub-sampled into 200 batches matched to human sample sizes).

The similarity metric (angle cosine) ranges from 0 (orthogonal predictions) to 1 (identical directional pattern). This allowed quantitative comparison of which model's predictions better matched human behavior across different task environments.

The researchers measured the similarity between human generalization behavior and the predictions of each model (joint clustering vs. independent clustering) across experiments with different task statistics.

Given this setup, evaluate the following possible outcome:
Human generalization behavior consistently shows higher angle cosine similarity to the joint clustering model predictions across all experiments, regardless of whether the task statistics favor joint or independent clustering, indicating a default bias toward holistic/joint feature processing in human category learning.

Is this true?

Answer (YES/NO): NO